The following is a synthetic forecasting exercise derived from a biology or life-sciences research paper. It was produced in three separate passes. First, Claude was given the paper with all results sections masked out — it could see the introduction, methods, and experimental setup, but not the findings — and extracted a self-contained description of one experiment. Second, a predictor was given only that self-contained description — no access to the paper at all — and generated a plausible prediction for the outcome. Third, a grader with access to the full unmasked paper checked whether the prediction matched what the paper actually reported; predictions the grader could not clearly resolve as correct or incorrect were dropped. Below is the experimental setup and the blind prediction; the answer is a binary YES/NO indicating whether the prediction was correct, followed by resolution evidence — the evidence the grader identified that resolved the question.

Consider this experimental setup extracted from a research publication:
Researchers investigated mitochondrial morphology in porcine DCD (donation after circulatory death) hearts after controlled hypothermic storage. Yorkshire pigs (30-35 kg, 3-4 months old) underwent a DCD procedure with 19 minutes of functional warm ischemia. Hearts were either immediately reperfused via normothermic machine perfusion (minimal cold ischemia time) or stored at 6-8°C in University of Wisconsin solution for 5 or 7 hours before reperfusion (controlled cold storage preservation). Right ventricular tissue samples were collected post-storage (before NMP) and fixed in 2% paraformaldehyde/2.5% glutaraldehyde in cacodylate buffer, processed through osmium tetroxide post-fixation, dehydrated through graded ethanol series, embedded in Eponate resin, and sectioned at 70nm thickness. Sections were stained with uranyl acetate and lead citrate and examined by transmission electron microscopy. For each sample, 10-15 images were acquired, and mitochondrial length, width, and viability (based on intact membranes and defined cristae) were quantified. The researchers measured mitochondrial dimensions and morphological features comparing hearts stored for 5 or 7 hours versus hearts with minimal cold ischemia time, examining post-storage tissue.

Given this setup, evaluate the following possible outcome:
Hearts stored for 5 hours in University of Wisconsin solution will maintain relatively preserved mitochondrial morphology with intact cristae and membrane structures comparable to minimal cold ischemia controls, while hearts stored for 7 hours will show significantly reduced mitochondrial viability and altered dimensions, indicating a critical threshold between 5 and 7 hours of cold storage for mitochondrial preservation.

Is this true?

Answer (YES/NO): NO